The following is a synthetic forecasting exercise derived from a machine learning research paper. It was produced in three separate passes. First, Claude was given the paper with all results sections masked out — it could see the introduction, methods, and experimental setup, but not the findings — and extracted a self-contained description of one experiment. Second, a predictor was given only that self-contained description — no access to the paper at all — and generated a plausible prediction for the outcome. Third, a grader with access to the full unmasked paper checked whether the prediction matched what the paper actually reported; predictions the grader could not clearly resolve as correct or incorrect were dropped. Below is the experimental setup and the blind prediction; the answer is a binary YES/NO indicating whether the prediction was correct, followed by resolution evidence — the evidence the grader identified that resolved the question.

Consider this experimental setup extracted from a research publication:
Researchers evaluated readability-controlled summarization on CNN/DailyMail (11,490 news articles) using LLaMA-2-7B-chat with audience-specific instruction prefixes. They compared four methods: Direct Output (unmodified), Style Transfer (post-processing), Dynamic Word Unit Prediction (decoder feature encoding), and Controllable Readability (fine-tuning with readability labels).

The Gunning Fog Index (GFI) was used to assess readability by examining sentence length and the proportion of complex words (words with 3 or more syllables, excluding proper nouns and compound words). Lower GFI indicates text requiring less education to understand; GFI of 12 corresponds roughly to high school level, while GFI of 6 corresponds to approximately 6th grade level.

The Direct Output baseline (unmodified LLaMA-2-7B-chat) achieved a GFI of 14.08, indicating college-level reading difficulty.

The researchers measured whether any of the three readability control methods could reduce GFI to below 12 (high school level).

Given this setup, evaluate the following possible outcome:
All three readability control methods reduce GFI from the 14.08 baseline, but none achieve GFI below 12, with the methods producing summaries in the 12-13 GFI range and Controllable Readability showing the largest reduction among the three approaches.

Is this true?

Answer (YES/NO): NO